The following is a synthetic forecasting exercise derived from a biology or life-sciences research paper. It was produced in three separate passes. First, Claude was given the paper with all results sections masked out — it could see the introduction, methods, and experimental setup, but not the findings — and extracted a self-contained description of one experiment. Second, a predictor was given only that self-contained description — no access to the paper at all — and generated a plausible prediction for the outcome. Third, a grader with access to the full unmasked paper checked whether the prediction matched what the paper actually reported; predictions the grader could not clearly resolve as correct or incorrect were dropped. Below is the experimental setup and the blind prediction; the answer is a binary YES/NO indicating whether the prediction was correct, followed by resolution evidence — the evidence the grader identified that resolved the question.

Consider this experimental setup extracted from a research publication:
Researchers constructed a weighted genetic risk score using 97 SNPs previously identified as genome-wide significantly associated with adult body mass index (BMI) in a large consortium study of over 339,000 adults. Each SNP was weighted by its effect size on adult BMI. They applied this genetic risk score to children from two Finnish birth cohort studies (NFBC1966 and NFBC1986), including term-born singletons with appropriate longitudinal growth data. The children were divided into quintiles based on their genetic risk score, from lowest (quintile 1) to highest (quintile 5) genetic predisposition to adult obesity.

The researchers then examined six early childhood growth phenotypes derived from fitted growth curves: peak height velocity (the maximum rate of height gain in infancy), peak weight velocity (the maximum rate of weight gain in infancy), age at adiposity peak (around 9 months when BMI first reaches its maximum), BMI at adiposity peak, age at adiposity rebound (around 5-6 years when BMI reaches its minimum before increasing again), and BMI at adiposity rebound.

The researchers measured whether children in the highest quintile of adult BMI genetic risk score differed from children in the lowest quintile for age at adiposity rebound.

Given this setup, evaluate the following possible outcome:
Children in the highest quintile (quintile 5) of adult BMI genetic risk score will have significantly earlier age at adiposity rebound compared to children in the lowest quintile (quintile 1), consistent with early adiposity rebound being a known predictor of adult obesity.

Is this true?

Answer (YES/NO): YES